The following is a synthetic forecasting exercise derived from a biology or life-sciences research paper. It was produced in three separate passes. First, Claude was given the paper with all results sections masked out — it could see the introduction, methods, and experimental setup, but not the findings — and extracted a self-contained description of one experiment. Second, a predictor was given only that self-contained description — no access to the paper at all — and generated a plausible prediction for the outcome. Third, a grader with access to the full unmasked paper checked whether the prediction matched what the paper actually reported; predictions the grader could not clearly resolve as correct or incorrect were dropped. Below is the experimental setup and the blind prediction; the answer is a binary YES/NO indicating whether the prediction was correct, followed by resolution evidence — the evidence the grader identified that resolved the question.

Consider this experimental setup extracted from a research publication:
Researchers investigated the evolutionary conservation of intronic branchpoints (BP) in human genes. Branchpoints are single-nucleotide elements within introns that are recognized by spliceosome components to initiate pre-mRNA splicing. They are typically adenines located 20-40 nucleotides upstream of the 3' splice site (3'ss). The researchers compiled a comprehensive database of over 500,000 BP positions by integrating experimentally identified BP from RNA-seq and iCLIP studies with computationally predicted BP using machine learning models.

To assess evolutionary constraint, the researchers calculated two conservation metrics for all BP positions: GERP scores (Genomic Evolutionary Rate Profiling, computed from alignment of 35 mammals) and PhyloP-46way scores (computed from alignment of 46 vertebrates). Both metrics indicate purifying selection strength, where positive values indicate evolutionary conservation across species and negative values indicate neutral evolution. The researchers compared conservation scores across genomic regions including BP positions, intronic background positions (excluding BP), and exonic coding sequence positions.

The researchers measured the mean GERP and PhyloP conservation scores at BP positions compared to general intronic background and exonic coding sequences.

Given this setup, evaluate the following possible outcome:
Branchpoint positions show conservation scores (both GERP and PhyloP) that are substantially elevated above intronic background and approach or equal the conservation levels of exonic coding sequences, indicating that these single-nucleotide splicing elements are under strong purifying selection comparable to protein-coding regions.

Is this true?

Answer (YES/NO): NO